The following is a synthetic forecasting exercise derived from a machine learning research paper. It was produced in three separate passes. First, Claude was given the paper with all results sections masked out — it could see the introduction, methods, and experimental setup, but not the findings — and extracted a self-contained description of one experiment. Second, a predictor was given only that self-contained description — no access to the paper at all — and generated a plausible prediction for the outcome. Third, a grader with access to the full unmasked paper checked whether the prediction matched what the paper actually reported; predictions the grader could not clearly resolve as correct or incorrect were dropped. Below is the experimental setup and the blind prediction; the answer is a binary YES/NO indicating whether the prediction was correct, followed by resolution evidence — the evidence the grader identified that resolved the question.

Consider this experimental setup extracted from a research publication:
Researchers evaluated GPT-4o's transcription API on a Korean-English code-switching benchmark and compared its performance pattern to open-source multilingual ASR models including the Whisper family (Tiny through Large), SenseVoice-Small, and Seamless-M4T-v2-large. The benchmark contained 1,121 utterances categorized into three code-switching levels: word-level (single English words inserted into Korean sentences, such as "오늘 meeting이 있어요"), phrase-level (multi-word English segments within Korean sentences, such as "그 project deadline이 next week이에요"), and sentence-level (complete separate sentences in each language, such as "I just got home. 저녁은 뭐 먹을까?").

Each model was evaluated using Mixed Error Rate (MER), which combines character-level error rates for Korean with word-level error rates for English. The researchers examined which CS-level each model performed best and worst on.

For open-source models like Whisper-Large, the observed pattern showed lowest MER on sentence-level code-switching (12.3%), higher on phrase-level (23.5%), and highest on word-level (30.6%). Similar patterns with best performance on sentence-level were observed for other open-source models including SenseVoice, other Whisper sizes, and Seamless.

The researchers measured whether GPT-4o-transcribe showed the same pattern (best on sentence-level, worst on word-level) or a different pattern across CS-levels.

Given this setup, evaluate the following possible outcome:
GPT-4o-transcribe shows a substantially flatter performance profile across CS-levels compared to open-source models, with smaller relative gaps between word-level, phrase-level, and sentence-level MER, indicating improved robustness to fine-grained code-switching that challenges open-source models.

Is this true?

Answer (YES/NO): NO